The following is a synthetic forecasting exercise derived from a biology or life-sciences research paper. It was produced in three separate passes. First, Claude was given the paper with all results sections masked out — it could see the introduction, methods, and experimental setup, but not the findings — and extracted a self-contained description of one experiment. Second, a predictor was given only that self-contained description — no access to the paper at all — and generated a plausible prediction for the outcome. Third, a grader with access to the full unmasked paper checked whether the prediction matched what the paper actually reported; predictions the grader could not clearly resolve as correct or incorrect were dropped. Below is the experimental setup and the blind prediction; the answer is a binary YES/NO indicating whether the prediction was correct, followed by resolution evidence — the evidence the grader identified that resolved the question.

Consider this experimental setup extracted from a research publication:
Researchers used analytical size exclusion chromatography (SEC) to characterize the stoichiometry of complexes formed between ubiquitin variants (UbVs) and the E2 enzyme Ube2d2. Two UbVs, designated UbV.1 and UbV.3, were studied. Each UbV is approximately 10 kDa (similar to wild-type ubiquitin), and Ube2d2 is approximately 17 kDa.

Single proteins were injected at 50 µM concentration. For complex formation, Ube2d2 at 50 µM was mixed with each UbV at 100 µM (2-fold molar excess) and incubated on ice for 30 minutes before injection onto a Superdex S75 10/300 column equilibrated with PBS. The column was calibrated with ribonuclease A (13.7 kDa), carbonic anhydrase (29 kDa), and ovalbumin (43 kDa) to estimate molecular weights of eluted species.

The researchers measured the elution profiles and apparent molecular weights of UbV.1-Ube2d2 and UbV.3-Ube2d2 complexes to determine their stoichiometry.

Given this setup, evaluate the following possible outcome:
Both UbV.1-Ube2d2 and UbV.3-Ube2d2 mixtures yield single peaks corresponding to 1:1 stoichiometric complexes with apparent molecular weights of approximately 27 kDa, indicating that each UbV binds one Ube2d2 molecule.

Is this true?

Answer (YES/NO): NO